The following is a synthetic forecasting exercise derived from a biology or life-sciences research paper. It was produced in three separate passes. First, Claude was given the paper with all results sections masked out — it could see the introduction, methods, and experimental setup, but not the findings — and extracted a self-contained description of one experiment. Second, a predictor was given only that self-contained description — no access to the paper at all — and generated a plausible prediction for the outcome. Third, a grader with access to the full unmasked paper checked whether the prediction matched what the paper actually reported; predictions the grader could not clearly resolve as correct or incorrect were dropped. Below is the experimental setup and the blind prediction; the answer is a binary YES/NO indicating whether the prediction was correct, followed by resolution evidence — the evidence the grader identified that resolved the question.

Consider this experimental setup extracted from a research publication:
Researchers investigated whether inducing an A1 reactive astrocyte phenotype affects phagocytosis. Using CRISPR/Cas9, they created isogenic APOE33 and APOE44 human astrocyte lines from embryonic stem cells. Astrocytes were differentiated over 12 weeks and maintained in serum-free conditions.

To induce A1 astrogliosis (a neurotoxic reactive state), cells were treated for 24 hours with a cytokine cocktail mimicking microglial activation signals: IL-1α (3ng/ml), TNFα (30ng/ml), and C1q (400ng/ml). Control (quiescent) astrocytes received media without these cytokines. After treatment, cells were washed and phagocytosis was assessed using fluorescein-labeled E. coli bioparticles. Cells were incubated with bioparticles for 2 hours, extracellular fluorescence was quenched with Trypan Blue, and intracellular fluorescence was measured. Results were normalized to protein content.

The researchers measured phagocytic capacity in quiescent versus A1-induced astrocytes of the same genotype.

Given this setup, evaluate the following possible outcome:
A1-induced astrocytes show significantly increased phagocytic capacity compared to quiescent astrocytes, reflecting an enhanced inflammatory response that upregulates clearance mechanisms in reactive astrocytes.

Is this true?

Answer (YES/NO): NO